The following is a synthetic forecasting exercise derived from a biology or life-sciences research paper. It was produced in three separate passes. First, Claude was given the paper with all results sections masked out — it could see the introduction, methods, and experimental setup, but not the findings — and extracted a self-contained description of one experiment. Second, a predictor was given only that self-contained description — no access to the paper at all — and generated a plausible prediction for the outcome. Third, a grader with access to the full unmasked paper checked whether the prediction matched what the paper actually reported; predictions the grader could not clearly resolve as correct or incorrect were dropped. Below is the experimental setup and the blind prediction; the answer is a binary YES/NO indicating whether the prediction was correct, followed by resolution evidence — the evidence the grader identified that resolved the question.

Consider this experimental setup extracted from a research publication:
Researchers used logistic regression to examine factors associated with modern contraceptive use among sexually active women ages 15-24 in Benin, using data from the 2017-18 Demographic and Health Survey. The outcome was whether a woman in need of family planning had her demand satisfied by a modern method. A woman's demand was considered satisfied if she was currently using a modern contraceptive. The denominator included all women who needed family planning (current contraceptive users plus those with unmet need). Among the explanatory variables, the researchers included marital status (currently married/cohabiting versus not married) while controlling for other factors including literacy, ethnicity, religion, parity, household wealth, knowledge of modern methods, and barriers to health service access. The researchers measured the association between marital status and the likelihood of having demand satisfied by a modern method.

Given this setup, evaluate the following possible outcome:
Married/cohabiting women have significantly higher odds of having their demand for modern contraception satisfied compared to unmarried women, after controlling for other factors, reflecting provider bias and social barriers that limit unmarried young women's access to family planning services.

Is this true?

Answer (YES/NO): NO